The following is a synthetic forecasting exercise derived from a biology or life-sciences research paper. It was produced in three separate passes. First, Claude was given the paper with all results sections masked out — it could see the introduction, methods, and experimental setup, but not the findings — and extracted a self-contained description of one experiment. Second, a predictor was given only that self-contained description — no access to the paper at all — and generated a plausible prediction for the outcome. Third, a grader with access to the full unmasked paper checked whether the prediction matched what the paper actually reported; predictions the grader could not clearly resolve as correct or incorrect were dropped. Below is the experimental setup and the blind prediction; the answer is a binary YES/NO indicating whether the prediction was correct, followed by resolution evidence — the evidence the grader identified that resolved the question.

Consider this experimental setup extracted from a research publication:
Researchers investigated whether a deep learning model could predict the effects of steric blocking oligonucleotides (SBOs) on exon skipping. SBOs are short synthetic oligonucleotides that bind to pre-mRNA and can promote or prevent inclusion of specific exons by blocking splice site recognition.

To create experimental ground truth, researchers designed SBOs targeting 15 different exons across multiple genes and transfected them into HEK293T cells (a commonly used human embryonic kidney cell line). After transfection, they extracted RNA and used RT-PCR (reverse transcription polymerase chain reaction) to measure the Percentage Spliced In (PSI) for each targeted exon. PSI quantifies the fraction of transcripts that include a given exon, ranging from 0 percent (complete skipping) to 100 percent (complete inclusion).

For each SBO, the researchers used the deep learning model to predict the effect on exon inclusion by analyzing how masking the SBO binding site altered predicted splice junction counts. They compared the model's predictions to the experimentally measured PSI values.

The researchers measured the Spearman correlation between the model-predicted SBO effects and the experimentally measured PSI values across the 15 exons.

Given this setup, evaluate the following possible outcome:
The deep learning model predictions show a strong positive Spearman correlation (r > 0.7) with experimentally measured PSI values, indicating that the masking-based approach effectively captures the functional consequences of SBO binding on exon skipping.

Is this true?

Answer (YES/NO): NO